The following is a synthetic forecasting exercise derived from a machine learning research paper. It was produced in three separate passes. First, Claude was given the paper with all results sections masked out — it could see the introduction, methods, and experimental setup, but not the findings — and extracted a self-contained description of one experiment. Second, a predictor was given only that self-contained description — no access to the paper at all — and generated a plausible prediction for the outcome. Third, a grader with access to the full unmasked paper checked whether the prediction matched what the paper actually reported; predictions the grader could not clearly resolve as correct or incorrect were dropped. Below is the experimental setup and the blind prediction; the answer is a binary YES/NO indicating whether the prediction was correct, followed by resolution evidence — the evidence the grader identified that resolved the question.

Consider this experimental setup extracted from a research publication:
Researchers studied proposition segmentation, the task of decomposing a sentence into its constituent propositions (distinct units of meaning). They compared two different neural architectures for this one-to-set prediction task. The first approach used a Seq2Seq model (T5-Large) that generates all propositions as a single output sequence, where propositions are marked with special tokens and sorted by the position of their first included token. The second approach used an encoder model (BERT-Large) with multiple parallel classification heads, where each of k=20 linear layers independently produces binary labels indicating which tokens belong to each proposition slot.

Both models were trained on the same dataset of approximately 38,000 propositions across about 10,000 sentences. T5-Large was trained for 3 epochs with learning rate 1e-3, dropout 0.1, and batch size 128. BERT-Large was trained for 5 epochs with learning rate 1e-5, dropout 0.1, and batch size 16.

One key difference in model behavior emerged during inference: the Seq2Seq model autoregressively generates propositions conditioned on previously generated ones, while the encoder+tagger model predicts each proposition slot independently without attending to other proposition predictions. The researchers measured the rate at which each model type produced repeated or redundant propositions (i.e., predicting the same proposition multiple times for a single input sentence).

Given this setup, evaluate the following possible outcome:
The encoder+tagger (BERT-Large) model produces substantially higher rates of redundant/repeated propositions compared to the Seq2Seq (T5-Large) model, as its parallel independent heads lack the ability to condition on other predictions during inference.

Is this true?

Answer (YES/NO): YES